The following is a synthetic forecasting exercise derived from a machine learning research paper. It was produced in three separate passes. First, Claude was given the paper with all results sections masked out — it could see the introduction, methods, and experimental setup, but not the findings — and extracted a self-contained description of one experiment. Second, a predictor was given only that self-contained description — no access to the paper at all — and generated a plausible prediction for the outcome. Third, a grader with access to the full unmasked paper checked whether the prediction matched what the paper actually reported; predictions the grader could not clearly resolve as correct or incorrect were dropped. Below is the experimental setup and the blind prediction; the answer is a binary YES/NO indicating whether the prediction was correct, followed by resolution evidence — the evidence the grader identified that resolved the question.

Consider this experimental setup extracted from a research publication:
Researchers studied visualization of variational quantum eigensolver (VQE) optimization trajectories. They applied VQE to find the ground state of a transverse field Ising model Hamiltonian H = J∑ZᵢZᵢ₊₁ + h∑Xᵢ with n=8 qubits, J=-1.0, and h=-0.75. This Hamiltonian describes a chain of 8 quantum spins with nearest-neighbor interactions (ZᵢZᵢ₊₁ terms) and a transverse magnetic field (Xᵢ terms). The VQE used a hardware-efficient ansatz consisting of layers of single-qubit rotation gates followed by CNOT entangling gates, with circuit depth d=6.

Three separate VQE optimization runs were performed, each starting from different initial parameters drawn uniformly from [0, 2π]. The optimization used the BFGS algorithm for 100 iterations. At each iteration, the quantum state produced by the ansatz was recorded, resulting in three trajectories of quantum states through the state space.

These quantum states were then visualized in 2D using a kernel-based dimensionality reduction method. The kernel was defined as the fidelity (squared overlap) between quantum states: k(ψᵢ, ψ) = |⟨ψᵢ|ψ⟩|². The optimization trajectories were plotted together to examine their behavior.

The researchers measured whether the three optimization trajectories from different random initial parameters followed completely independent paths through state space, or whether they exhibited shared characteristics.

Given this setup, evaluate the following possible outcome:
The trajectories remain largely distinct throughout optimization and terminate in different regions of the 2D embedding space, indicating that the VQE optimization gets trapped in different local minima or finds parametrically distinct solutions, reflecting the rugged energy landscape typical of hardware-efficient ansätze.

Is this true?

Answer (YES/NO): NO